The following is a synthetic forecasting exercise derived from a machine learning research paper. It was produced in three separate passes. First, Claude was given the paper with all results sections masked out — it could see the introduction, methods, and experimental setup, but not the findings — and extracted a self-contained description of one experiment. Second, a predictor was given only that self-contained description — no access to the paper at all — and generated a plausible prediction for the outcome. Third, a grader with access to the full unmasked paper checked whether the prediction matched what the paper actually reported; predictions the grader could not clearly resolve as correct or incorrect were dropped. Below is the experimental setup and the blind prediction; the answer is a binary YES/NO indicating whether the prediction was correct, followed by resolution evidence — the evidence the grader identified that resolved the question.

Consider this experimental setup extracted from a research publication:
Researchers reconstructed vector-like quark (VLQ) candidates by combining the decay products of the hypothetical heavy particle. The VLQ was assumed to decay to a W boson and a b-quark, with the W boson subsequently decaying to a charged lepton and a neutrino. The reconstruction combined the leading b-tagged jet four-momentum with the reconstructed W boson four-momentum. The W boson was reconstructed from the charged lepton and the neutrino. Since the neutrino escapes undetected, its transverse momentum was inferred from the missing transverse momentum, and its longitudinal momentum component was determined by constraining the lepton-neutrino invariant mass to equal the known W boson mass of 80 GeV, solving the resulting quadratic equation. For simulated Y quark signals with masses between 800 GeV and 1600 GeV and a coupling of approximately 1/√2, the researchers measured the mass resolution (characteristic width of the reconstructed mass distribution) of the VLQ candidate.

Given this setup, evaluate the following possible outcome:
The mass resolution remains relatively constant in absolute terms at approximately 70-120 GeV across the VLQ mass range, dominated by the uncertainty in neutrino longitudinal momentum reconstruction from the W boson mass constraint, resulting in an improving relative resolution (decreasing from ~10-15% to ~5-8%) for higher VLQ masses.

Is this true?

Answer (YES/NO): NO